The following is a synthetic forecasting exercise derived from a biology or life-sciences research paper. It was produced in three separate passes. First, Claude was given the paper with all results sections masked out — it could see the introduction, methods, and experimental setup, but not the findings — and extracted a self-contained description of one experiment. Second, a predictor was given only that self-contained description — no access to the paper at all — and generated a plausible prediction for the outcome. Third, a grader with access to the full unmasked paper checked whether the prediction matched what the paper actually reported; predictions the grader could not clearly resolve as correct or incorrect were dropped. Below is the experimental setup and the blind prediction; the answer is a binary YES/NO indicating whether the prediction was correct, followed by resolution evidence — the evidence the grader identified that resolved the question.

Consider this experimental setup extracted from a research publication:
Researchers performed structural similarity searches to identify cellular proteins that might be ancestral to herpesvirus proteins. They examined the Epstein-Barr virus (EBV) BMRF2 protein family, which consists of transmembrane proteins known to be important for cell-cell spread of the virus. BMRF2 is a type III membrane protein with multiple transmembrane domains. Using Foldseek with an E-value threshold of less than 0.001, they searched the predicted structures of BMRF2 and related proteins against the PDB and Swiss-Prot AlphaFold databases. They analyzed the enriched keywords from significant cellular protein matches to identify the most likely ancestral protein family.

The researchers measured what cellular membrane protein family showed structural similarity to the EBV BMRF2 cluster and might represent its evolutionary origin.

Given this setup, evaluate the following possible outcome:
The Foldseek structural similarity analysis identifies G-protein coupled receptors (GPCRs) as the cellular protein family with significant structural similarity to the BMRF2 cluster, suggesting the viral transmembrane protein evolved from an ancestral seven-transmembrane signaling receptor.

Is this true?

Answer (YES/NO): NO